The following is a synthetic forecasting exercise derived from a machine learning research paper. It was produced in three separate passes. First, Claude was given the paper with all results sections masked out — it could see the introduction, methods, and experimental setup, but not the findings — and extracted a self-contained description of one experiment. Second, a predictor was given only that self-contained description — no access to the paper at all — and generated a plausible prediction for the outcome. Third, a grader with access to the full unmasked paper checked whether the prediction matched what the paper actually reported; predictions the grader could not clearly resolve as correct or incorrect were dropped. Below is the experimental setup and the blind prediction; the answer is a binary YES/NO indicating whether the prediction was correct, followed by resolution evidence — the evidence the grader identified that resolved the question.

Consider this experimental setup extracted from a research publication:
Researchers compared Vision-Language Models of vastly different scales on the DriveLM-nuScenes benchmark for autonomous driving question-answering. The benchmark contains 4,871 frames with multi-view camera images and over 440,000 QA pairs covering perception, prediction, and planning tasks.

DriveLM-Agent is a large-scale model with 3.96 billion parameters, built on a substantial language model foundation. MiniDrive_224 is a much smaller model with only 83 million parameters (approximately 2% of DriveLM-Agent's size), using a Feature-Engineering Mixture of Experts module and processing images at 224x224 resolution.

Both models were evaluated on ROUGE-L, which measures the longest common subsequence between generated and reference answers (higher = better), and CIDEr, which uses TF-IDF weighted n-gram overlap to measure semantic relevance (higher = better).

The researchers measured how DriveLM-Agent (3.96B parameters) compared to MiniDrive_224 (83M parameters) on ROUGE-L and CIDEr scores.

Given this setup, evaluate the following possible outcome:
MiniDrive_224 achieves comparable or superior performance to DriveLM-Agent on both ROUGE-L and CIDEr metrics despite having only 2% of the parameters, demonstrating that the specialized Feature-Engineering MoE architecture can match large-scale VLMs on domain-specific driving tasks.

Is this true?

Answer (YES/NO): YES